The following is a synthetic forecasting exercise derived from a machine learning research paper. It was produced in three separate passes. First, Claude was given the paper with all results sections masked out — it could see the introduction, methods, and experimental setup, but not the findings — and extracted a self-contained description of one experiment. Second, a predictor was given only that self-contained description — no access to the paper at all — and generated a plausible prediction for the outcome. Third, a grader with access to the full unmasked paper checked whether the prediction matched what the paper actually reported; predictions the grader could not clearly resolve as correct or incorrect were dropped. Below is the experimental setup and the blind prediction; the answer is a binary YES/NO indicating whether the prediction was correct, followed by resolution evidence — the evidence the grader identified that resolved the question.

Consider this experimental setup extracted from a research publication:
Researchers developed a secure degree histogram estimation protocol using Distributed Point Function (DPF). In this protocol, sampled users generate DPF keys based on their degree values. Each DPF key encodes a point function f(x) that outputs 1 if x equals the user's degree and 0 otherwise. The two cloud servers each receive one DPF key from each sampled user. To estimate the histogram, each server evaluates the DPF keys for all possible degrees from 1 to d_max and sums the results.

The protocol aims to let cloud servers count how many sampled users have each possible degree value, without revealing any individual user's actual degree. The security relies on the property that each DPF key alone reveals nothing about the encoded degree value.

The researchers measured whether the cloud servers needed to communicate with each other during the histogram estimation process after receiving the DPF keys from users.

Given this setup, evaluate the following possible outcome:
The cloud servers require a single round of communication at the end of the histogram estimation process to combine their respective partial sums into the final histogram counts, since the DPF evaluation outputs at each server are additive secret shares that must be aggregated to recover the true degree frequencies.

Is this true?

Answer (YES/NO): NO